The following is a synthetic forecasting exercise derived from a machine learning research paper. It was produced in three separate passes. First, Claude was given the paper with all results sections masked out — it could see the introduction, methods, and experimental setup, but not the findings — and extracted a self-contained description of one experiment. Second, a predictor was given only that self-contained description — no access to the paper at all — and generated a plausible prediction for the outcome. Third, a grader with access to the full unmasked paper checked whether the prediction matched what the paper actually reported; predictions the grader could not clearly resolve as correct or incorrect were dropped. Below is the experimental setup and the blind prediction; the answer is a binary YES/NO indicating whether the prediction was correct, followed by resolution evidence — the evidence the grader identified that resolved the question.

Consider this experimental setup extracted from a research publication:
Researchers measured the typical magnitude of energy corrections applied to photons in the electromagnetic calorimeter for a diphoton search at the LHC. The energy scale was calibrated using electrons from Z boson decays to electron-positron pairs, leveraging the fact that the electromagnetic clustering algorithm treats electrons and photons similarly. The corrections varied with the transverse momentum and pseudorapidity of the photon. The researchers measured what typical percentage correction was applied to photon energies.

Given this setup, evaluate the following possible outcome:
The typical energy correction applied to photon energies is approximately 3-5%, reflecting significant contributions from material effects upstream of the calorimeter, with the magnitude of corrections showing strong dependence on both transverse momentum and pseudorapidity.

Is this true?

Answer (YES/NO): NO